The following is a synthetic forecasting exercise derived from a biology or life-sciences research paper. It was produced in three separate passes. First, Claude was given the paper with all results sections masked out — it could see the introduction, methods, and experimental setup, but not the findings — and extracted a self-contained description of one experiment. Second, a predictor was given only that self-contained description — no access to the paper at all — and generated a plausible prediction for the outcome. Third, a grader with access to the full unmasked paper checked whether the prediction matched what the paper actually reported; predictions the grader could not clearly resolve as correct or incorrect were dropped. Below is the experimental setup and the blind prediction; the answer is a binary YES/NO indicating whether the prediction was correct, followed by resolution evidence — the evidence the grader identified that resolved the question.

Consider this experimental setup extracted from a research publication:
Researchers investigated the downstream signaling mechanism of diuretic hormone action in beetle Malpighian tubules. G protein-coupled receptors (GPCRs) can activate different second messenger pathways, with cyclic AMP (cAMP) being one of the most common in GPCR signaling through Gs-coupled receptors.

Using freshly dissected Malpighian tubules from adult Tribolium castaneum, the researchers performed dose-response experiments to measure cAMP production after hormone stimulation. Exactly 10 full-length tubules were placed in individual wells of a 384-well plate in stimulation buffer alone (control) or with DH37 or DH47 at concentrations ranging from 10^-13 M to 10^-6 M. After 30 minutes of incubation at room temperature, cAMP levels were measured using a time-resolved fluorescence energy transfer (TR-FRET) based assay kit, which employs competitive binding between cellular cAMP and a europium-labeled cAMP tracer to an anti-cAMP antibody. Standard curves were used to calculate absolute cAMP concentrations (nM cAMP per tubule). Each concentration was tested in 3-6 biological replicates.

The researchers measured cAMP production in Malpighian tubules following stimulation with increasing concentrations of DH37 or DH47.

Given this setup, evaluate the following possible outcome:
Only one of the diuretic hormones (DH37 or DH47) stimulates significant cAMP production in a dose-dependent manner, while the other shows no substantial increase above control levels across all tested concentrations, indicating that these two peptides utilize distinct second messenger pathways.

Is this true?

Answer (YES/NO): NO